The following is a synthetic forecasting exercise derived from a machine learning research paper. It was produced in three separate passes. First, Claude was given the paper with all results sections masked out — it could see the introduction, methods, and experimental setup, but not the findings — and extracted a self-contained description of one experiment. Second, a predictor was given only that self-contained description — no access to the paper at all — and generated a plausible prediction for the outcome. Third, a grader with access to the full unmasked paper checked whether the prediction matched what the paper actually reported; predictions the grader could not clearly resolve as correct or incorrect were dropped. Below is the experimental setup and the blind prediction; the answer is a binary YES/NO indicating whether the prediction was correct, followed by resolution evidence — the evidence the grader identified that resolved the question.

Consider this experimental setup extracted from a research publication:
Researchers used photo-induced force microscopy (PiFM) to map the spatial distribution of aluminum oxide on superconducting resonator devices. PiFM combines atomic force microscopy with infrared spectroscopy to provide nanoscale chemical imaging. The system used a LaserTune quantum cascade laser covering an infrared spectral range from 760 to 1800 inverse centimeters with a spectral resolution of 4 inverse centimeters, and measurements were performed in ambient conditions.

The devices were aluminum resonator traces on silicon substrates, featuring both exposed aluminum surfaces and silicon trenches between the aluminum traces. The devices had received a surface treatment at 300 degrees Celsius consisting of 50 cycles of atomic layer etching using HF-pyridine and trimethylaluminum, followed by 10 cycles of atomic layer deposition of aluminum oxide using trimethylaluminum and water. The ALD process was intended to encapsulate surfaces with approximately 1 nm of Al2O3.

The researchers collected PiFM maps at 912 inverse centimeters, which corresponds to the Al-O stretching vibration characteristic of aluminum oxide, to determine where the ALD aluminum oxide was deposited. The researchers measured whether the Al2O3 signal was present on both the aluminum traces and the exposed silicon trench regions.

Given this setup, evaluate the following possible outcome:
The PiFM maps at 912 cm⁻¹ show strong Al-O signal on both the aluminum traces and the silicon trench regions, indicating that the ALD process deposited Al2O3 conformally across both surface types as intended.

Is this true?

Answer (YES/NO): NO